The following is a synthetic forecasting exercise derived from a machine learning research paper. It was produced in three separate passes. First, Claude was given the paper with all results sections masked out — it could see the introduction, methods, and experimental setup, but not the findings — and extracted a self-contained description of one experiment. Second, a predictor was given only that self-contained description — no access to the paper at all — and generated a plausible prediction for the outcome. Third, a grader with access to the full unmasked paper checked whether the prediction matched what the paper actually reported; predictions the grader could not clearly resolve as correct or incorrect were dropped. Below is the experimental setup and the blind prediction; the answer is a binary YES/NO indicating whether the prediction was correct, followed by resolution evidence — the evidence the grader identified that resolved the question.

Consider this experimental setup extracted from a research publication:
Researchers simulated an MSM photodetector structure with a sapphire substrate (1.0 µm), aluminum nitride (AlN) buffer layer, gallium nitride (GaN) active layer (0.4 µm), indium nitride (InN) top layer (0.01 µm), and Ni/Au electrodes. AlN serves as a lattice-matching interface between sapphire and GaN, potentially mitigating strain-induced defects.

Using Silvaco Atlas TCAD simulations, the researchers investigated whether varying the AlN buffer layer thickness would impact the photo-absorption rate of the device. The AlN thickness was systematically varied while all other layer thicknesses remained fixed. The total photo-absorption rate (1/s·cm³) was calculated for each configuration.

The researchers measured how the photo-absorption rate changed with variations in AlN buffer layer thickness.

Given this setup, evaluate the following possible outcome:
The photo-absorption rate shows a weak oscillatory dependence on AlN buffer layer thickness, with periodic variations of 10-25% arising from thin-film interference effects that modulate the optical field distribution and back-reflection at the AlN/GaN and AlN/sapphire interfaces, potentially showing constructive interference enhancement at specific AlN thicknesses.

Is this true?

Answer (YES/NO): NO